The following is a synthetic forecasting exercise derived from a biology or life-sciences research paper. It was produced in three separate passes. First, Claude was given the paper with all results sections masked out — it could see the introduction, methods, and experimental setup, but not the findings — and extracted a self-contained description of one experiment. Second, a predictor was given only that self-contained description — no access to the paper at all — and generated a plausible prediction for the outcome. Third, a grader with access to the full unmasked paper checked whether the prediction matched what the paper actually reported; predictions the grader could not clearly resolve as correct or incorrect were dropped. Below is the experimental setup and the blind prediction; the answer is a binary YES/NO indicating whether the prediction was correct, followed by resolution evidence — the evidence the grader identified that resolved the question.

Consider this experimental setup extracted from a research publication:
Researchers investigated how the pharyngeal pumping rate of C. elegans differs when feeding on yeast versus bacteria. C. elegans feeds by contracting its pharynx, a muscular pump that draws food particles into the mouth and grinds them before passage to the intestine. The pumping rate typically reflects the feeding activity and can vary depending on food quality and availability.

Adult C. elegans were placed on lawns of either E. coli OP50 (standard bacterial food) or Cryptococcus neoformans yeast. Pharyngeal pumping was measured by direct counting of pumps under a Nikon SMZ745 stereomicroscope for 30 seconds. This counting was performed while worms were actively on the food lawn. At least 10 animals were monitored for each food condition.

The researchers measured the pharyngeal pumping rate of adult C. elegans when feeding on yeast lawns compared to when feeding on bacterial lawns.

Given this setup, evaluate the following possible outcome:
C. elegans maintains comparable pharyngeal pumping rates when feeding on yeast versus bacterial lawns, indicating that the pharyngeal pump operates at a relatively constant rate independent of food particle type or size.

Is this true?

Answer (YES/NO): NO